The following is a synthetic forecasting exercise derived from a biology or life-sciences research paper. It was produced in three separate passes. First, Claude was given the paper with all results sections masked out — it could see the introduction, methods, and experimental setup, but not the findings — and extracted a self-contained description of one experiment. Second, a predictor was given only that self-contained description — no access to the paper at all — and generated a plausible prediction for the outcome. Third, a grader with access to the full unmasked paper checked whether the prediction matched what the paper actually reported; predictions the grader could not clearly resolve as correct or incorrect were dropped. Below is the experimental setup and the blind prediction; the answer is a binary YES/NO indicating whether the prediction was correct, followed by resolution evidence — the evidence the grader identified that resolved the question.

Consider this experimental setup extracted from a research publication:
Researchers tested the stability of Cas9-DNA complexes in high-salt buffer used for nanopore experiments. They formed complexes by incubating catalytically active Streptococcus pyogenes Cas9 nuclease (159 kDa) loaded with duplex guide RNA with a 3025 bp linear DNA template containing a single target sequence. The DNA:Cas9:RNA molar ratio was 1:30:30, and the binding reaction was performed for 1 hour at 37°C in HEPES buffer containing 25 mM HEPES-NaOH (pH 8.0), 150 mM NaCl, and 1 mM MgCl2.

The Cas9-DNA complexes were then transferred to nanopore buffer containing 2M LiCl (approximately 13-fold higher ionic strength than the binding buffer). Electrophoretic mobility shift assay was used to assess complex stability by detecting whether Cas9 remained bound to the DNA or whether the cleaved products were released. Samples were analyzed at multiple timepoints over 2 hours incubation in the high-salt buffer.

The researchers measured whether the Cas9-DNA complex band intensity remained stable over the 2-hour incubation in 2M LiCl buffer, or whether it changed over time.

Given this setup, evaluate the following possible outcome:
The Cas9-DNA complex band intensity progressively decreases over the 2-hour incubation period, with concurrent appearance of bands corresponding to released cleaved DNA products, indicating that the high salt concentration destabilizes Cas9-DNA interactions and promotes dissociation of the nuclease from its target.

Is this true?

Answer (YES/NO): YES